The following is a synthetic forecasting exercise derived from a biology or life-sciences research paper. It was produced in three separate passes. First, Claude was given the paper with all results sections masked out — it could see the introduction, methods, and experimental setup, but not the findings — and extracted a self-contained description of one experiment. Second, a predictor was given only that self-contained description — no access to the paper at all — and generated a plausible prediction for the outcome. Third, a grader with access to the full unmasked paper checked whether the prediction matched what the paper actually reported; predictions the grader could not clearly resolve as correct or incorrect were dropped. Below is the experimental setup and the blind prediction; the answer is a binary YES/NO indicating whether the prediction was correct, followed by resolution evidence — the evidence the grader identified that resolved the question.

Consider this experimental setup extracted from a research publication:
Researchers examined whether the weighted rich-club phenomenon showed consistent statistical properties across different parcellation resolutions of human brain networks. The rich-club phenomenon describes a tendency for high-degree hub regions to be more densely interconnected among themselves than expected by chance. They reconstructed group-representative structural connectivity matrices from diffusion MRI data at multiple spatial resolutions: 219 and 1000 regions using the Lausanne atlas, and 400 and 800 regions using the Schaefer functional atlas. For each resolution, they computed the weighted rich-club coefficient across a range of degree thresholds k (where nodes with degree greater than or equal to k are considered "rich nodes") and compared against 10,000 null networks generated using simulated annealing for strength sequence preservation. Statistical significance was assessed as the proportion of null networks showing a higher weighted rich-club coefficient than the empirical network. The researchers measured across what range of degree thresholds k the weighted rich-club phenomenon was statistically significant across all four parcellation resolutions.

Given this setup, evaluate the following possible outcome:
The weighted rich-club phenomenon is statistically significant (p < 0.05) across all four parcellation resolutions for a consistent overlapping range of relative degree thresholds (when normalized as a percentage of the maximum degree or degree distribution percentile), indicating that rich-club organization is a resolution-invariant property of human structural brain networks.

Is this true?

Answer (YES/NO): NO